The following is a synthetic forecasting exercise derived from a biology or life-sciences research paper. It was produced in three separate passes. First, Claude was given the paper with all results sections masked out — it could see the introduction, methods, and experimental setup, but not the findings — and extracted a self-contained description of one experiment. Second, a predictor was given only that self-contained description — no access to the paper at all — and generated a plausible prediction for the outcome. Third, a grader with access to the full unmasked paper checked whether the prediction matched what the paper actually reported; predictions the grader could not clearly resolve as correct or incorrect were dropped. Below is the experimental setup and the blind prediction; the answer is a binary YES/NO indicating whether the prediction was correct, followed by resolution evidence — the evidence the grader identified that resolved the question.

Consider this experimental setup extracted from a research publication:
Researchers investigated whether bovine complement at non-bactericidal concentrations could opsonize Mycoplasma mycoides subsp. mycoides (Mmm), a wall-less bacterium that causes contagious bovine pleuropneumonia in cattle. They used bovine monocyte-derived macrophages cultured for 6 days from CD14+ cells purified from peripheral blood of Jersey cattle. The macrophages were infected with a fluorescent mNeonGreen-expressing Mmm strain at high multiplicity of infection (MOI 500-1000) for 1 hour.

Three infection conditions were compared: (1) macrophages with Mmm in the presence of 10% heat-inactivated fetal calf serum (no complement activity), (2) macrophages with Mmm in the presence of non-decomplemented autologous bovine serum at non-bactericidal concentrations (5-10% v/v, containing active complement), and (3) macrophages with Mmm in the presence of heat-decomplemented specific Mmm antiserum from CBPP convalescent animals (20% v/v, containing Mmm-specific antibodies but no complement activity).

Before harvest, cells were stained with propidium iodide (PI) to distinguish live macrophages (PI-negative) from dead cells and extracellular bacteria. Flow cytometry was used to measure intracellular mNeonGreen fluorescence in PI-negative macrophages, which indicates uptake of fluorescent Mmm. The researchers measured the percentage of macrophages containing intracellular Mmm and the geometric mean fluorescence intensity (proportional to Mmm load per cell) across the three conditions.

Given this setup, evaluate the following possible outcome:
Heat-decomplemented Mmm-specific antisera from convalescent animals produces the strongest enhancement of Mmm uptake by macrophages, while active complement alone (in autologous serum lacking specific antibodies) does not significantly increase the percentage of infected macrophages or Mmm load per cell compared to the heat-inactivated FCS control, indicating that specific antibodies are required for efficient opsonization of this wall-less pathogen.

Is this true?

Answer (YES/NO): YES